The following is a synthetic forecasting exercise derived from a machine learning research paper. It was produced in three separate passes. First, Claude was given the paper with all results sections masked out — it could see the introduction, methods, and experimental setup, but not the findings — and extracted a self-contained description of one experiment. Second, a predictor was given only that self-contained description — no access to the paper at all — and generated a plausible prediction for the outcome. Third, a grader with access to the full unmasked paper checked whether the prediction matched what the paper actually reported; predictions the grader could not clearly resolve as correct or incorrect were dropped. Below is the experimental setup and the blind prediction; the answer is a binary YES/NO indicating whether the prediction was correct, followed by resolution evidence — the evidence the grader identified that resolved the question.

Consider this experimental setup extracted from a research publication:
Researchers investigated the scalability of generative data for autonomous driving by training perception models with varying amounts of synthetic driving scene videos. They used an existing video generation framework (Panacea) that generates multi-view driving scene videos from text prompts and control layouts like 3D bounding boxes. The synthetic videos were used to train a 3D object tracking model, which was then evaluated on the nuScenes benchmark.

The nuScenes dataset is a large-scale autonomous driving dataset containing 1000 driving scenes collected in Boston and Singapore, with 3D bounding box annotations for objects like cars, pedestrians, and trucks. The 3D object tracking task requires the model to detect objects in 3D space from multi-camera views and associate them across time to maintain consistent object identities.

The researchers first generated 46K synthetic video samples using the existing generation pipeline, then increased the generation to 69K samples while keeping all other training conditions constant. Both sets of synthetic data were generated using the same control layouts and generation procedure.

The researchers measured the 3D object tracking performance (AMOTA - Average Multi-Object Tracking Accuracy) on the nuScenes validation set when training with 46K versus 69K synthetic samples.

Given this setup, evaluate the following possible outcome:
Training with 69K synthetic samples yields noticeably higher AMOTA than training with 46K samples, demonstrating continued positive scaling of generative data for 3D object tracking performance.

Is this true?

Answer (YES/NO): NO